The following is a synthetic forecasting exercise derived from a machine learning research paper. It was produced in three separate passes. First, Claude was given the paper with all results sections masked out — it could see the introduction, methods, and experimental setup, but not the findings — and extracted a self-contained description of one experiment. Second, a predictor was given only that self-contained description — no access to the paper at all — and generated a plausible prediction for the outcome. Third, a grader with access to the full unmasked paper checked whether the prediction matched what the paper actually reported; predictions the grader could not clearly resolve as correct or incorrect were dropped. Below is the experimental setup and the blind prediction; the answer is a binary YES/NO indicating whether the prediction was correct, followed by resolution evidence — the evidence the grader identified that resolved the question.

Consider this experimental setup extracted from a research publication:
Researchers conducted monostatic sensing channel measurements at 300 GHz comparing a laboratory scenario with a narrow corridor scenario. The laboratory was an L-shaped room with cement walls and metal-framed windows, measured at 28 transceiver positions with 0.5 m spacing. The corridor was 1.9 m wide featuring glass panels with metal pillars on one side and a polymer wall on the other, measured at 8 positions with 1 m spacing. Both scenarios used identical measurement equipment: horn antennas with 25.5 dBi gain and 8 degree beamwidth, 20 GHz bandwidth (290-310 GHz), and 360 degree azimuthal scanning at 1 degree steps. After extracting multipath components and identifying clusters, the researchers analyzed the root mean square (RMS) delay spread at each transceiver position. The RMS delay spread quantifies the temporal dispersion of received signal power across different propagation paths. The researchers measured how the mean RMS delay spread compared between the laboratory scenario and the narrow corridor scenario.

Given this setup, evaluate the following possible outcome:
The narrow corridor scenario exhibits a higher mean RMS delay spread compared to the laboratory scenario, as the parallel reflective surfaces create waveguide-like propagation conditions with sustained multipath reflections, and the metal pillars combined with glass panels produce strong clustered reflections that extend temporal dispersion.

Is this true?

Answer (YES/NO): NO